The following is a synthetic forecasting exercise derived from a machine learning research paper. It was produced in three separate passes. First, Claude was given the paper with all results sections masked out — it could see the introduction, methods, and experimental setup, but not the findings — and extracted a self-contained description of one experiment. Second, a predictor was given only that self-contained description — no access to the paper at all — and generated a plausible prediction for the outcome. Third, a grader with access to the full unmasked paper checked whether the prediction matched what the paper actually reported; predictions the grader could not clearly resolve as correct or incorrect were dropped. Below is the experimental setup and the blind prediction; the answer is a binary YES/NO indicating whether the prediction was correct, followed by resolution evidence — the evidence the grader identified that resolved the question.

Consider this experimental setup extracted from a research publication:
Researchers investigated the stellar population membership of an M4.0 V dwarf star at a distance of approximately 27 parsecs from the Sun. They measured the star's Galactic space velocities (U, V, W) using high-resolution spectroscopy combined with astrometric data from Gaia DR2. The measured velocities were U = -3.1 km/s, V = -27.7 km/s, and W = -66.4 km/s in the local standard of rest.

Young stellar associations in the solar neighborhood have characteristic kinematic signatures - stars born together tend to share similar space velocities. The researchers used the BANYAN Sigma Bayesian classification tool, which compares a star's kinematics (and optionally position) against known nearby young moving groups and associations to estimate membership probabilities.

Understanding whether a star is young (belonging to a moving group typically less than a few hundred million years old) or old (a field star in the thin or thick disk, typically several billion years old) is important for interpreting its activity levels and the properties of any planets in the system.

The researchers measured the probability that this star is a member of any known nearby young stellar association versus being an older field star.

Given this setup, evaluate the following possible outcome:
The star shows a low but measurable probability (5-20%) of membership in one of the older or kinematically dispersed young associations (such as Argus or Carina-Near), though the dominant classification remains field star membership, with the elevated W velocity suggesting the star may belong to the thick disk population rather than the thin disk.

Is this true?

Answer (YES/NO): NO